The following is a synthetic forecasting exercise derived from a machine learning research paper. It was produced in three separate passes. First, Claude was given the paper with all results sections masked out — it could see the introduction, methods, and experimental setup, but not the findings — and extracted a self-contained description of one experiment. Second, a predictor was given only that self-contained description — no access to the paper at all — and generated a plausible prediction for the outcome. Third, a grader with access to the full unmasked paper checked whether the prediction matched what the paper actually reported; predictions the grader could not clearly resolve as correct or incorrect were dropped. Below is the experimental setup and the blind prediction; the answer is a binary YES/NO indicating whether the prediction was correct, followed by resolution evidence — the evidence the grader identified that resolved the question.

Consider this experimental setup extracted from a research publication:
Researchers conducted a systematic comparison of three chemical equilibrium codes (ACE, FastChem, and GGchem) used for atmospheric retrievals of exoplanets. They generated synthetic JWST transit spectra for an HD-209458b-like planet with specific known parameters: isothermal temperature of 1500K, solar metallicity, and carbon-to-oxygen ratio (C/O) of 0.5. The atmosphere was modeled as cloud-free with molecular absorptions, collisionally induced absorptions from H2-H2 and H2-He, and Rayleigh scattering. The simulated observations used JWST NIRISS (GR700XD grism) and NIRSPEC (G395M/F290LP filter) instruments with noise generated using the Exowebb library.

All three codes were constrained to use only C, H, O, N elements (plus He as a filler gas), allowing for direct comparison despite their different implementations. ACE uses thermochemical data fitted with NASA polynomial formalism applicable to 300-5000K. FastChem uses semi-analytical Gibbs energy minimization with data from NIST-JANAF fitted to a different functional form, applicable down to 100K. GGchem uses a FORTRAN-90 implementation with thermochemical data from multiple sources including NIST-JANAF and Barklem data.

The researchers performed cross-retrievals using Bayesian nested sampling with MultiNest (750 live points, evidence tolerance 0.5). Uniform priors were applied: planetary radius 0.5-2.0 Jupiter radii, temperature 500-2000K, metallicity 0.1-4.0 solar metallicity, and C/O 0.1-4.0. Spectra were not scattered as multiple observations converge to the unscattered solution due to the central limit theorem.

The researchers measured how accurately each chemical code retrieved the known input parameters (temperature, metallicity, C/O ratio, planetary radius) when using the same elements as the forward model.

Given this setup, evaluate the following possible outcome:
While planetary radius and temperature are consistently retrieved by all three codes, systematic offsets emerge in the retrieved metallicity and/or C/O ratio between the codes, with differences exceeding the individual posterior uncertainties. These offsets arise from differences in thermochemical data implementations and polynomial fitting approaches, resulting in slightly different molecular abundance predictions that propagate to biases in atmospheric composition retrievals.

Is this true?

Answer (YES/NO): NO